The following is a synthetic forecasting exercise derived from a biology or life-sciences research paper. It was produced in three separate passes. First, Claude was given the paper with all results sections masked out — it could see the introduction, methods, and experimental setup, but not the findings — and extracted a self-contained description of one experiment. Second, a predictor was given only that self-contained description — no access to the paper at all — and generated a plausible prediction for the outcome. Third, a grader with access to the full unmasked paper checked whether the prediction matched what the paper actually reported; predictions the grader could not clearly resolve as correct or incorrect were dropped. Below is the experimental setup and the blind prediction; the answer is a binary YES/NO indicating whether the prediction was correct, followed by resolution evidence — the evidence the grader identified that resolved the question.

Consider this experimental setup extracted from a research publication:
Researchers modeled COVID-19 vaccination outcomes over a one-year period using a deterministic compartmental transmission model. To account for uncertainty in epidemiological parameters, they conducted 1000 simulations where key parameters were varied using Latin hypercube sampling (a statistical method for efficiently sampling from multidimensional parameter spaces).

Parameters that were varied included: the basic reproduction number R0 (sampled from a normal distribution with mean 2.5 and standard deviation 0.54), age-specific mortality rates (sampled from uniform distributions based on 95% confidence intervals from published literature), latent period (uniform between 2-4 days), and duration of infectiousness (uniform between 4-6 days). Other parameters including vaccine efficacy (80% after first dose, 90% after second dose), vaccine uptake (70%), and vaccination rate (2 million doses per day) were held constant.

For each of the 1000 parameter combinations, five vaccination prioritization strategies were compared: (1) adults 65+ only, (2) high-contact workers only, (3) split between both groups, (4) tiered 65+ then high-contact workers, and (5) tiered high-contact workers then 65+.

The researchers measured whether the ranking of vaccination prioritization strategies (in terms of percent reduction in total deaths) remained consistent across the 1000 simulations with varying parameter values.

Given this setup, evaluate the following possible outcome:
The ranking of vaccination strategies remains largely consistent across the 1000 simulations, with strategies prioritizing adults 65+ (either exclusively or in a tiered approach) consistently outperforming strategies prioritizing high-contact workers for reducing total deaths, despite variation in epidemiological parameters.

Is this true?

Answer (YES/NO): YES